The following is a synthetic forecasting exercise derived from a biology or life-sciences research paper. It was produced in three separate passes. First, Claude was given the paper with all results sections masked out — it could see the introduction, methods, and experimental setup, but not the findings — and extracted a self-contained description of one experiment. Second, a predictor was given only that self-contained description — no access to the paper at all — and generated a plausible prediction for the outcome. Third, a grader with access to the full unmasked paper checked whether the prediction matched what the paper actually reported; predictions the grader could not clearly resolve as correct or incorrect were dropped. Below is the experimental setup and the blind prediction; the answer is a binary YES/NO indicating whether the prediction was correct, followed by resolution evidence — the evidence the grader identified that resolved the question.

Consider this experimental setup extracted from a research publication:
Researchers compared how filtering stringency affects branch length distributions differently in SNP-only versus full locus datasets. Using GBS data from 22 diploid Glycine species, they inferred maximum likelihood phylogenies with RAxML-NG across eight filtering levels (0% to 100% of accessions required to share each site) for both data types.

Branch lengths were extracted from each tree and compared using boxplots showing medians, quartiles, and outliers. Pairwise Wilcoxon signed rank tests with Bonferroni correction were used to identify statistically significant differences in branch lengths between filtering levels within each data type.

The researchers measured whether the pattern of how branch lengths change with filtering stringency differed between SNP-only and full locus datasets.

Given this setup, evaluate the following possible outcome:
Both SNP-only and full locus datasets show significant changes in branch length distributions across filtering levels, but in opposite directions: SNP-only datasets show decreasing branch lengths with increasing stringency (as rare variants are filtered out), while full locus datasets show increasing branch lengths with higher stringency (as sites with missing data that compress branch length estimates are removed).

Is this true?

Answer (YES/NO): NO